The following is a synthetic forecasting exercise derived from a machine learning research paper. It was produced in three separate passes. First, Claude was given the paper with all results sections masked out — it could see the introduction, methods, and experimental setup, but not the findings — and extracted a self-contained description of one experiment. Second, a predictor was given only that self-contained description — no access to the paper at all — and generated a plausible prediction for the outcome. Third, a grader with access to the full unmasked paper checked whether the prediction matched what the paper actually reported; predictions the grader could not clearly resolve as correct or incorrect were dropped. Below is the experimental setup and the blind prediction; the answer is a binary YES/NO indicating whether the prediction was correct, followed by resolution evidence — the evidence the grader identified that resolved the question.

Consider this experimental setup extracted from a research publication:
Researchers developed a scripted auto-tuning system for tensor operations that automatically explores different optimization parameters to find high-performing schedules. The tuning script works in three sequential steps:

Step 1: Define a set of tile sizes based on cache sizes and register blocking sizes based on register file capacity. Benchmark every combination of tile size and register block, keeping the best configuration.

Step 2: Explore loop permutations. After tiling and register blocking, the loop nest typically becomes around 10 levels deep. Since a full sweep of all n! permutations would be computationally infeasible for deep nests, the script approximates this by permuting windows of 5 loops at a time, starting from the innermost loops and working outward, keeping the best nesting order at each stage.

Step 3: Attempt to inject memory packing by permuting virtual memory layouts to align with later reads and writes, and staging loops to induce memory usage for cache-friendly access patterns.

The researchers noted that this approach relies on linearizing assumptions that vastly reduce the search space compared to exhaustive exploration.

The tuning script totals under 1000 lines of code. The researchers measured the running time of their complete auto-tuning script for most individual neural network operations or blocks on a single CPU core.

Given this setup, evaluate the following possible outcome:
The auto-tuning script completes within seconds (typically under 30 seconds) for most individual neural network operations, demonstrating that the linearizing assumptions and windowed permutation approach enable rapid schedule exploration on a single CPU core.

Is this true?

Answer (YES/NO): NO